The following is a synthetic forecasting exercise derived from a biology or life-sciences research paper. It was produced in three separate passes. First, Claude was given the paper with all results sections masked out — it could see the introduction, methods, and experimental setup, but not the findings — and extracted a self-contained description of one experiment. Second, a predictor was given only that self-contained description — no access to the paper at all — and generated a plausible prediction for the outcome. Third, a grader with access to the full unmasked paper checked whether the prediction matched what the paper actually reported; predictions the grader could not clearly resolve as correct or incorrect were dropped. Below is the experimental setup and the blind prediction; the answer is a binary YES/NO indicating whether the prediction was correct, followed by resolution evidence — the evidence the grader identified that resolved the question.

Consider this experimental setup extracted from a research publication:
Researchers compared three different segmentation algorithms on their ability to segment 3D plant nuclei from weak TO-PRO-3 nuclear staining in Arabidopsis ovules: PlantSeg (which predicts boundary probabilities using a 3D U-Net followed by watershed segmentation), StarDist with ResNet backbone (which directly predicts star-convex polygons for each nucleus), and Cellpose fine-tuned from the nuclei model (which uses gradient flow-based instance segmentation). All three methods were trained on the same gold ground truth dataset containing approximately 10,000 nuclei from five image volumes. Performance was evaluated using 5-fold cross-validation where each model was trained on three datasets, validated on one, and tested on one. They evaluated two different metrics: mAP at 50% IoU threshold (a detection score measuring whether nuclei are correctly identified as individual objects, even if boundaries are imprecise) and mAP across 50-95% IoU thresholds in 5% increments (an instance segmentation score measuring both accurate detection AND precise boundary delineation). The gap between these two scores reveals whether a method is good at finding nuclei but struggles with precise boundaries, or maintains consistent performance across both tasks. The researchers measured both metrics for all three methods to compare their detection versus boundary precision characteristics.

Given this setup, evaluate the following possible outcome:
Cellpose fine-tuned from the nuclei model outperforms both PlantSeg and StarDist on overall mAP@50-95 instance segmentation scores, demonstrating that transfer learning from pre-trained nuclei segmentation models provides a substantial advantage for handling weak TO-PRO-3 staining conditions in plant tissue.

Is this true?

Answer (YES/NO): NO